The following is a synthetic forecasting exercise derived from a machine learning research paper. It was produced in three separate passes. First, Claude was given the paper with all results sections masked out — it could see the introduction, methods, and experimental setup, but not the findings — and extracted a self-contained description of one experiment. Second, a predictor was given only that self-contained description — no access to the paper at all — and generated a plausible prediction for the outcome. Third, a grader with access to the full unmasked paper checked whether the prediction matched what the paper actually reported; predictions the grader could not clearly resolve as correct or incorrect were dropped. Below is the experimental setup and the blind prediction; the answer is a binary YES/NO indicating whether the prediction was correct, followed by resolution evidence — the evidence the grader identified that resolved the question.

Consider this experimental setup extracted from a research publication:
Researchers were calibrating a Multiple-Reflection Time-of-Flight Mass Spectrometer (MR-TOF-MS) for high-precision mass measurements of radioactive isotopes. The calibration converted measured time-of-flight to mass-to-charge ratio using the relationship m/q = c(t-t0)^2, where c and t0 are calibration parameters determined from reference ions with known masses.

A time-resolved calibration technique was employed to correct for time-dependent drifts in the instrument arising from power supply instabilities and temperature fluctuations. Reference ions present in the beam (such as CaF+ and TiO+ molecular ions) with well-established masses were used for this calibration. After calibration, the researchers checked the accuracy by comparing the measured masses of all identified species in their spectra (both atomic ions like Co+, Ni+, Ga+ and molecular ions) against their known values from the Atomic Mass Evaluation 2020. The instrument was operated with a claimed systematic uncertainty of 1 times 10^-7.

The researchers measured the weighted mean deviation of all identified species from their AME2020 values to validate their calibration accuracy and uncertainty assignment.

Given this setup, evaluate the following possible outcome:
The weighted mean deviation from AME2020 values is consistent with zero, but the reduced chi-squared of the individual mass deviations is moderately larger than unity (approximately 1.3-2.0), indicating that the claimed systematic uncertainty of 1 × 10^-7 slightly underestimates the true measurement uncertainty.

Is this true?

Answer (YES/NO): NO